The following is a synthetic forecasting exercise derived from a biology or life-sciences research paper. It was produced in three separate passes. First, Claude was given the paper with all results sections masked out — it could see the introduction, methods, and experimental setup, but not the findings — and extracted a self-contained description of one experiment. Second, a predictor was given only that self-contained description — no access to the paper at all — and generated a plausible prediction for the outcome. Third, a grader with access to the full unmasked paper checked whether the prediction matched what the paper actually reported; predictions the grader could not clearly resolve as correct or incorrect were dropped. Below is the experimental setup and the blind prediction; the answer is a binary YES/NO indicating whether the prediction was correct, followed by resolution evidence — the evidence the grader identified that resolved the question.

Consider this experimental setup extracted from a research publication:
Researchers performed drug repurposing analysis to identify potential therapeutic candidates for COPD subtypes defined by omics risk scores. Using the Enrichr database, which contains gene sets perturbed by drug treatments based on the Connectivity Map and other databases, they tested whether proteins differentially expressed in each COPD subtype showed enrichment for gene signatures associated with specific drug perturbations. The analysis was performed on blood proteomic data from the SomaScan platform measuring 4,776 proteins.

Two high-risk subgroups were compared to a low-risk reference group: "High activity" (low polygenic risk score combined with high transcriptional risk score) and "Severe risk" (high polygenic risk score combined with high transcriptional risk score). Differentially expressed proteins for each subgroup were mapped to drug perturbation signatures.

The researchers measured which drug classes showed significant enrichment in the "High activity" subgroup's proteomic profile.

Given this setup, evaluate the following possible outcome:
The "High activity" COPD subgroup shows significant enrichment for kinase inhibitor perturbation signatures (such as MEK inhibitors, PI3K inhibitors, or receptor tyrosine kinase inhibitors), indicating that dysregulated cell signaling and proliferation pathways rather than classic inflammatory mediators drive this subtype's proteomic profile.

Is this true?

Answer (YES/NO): NO